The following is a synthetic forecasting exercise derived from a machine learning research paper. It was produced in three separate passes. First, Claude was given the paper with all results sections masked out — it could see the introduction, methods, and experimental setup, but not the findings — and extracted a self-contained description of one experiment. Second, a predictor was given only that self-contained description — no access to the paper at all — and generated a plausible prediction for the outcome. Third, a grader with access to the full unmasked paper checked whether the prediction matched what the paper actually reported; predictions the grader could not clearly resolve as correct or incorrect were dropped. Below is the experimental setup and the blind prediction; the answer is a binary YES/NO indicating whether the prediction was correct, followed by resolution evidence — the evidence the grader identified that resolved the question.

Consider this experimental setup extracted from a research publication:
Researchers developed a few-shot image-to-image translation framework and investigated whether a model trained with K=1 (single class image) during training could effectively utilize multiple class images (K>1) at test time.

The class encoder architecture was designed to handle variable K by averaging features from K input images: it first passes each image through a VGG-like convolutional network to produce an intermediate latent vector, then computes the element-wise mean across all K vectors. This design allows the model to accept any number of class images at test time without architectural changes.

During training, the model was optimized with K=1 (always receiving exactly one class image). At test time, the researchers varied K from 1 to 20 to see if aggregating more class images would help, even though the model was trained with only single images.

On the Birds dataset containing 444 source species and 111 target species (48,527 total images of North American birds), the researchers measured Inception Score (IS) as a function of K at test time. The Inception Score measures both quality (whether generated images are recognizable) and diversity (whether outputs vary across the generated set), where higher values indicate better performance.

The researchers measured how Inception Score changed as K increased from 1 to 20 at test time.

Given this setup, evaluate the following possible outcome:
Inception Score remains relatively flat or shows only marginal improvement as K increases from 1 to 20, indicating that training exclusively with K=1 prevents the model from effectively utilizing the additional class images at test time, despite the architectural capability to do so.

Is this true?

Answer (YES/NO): NO